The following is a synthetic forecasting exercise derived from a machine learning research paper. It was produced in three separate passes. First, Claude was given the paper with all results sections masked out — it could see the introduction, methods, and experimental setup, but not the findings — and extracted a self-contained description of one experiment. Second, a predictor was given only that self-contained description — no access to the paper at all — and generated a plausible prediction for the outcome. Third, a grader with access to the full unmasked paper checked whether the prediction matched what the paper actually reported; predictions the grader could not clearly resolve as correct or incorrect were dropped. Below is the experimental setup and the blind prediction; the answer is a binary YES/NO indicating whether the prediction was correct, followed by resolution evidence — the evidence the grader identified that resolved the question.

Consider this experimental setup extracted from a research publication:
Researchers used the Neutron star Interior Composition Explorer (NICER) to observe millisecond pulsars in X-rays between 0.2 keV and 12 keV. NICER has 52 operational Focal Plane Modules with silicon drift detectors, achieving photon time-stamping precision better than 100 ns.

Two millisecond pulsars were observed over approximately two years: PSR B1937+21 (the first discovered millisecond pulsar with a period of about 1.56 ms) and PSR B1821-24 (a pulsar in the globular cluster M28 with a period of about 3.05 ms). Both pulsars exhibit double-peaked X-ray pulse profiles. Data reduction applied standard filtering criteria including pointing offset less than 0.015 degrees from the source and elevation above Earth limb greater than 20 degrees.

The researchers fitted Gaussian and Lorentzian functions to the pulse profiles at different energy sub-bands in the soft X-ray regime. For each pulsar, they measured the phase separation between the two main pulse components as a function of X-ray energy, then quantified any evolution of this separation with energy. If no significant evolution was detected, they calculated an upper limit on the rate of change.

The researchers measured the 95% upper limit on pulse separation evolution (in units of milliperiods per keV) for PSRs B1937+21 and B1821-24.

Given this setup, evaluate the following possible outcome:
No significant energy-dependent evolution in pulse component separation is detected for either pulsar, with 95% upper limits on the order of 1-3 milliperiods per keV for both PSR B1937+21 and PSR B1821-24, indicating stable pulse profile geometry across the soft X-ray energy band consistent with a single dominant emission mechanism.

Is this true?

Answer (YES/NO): NO